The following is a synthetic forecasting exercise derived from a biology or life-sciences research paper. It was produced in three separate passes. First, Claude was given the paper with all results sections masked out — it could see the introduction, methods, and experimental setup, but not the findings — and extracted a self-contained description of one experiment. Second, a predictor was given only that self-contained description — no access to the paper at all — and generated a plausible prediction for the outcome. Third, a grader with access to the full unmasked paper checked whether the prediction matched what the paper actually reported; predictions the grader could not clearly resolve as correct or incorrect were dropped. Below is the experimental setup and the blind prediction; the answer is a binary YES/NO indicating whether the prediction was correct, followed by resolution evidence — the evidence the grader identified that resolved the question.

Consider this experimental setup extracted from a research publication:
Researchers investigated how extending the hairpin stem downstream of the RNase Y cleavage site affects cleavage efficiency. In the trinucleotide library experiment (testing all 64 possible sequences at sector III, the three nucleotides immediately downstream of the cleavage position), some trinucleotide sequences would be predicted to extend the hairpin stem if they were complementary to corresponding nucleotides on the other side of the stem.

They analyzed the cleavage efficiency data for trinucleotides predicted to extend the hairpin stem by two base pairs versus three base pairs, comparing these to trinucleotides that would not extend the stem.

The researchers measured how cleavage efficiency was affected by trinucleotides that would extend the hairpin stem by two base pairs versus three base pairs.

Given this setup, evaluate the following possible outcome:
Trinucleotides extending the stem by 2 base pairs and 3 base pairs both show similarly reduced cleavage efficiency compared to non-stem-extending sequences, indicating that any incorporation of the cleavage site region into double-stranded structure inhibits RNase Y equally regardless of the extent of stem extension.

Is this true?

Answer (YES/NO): NO